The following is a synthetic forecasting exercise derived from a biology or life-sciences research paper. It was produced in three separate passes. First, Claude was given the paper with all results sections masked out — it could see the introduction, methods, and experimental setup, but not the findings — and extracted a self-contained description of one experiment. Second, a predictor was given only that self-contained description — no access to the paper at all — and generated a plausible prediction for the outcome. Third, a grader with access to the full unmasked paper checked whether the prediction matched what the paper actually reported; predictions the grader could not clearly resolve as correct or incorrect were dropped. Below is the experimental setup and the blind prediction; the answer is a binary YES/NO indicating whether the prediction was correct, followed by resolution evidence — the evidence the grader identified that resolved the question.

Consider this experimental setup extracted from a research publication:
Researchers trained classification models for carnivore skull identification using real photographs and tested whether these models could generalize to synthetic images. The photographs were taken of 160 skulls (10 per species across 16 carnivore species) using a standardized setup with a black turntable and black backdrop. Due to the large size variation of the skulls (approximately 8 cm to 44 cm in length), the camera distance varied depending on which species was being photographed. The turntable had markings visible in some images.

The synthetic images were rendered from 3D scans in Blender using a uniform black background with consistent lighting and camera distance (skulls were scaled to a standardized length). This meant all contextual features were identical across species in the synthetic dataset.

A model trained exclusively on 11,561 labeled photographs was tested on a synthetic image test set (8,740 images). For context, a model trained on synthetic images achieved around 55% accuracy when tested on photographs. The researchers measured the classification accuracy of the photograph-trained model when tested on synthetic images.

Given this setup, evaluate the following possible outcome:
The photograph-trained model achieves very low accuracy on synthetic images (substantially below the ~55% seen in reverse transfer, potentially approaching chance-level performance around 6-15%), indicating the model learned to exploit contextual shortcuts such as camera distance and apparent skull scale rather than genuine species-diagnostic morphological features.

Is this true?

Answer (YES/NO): NO